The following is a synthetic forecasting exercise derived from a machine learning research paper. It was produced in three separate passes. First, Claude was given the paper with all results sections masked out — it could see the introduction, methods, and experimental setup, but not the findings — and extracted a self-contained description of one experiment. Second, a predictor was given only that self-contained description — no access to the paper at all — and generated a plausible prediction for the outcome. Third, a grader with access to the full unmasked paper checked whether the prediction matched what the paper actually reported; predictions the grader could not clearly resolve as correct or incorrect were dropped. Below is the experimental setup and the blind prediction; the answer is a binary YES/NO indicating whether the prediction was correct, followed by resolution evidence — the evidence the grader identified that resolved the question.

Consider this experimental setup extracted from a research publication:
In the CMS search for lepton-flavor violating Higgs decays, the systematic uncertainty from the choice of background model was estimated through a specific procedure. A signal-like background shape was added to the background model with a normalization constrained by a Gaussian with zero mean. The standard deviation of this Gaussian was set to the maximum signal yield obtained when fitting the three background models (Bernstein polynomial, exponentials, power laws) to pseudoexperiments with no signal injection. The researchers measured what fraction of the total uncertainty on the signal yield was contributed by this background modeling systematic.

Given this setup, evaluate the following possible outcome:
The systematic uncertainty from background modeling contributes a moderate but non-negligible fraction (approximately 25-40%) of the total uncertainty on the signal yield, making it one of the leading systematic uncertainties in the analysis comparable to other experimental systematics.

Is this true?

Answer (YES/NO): NO